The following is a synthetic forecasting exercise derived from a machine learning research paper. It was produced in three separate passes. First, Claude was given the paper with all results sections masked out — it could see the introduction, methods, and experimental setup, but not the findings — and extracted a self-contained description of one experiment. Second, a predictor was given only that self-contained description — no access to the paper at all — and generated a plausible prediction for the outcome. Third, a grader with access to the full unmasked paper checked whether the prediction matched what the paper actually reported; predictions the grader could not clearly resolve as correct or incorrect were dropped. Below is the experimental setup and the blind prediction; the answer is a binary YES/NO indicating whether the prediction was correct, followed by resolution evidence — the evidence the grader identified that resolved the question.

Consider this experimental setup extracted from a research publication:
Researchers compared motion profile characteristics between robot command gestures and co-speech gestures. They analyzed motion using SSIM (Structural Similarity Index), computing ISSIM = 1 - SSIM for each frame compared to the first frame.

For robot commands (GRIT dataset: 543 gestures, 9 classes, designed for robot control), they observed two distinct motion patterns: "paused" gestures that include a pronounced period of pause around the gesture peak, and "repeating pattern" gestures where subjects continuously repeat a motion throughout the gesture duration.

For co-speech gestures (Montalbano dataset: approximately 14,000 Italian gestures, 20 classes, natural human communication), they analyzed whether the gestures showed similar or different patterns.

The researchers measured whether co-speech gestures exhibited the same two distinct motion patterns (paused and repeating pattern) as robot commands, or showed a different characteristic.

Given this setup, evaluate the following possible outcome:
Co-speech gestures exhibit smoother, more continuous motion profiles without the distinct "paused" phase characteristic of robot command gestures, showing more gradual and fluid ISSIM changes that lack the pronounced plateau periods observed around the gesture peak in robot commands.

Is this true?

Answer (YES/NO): YES